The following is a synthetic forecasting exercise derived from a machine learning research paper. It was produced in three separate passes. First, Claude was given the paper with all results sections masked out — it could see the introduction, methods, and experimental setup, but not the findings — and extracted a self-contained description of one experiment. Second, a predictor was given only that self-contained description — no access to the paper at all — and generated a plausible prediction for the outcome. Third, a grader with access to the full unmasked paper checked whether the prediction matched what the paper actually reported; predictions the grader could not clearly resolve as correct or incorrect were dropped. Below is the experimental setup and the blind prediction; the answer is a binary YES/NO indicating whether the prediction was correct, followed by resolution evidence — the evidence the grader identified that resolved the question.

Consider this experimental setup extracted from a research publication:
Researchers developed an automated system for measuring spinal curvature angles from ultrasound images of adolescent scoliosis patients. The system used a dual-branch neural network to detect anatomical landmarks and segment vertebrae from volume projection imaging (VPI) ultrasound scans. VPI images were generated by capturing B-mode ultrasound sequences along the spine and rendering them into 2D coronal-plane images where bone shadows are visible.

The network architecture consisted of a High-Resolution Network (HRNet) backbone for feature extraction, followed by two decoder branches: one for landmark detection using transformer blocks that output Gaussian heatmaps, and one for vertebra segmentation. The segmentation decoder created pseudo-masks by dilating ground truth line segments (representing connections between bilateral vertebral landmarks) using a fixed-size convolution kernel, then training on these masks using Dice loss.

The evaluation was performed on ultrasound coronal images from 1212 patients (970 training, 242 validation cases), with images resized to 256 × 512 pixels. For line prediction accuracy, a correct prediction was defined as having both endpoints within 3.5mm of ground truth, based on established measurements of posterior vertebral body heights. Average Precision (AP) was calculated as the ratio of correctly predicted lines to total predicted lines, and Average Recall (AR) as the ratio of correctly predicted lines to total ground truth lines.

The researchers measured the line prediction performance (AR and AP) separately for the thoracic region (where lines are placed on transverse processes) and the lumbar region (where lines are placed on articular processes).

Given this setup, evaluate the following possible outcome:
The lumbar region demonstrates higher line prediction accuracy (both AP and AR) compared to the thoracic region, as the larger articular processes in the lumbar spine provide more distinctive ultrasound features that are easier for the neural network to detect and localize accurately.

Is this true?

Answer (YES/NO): NO